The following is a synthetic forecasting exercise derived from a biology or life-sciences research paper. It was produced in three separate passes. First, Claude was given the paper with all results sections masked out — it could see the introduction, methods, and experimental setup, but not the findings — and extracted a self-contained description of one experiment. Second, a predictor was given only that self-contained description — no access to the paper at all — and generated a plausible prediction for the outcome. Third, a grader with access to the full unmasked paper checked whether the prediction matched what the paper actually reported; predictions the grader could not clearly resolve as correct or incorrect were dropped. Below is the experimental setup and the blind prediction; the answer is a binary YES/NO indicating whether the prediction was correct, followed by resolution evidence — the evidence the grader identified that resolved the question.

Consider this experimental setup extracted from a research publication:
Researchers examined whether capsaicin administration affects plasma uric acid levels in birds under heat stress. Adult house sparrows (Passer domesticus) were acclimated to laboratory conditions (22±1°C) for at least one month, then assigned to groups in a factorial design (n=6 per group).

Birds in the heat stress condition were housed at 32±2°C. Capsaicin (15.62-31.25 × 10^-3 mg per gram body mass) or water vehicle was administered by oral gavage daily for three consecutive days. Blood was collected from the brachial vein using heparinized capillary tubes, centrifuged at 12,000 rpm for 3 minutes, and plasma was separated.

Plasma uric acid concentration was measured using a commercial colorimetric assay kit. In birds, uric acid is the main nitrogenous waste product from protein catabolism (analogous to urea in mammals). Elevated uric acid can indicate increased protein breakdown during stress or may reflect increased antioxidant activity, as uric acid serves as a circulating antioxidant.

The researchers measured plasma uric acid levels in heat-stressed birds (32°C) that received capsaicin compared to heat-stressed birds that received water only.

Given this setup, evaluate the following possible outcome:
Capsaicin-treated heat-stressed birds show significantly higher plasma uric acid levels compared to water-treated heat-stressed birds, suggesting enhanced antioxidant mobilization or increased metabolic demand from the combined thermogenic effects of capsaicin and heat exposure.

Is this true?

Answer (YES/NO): NO